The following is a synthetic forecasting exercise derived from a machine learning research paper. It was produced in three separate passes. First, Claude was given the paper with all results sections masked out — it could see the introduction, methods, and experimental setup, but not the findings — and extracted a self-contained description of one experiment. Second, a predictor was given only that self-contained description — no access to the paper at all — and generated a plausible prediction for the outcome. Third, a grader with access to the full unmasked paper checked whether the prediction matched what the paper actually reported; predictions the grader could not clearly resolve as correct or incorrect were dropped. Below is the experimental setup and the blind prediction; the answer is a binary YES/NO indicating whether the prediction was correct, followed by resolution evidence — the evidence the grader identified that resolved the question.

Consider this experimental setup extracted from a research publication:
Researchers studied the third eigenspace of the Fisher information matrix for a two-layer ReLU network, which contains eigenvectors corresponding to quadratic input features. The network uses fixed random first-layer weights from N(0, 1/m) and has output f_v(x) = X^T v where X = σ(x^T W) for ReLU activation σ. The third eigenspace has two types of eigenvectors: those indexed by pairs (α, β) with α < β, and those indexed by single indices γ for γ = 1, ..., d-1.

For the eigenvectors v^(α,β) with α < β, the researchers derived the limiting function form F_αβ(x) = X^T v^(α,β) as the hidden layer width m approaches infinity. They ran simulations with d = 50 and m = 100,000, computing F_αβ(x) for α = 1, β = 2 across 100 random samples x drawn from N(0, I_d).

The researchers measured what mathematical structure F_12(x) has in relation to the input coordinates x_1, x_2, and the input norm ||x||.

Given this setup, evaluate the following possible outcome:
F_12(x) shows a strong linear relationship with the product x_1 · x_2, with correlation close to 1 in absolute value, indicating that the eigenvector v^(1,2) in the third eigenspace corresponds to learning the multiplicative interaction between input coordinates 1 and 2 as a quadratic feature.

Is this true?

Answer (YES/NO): NO